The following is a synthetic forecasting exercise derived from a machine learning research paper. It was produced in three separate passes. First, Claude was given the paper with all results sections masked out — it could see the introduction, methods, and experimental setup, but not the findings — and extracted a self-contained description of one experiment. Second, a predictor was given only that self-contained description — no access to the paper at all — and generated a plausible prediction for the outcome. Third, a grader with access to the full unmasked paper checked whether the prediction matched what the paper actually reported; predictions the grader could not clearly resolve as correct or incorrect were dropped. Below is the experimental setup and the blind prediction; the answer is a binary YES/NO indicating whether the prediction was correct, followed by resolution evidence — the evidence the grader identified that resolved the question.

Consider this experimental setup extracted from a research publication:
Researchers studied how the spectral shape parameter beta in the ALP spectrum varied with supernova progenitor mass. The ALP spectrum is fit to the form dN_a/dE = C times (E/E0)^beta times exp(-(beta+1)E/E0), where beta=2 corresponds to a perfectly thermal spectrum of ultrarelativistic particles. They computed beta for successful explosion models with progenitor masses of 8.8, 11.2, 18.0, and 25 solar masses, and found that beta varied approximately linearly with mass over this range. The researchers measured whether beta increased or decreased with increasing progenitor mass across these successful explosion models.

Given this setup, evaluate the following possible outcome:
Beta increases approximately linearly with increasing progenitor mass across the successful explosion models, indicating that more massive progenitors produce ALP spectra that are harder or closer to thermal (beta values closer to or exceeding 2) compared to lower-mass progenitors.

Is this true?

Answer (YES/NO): NO